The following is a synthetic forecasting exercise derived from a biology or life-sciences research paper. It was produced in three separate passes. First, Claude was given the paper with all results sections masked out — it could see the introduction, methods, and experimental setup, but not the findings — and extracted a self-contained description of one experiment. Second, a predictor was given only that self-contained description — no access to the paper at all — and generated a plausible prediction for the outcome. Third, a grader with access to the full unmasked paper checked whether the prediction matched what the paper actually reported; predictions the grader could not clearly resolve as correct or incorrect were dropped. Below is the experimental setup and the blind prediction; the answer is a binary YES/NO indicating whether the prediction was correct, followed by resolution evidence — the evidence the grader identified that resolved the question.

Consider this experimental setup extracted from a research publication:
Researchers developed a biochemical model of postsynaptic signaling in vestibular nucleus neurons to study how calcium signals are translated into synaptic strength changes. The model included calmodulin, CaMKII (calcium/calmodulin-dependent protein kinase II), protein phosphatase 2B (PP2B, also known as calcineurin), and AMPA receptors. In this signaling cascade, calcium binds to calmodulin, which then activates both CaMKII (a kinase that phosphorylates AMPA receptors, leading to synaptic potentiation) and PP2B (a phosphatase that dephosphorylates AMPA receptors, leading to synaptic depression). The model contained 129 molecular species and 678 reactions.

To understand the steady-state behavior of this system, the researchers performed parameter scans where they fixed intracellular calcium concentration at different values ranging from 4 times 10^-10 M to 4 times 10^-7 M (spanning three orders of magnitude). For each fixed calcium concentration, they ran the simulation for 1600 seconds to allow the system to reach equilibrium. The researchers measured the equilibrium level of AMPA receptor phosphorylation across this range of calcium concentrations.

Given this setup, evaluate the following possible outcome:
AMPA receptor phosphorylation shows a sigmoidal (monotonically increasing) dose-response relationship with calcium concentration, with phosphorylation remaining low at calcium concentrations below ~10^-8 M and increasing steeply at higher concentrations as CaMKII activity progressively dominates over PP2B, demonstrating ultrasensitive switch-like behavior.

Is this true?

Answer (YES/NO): NO